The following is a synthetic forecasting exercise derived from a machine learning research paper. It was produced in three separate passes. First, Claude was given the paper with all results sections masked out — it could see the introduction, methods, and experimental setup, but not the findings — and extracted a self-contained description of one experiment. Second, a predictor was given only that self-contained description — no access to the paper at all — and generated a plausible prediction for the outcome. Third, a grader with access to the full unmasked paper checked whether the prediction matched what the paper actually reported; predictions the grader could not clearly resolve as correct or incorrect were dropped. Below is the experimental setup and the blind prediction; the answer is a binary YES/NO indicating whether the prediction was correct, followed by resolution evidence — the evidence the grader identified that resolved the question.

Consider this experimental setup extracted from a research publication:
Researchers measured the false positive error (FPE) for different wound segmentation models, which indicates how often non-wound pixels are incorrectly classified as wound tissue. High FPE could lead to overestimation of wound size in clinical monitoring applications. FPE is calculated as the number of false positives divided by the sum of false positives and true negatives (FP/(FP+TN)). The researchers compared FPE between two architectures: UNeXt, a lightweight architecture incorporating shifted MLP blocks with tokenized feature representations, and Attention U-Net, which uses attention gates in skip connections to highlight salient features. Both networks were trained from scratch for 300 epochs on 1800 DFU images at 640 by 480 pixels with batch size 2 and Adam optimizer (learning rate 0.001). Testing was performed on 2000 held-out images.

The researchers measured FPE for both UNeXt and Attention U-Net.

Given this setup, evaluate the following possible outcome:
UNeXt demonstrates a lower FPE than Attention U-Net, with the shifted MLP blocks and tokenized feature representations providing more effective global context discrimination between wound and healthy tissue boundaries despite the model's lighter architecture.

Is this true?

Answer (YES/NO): YES